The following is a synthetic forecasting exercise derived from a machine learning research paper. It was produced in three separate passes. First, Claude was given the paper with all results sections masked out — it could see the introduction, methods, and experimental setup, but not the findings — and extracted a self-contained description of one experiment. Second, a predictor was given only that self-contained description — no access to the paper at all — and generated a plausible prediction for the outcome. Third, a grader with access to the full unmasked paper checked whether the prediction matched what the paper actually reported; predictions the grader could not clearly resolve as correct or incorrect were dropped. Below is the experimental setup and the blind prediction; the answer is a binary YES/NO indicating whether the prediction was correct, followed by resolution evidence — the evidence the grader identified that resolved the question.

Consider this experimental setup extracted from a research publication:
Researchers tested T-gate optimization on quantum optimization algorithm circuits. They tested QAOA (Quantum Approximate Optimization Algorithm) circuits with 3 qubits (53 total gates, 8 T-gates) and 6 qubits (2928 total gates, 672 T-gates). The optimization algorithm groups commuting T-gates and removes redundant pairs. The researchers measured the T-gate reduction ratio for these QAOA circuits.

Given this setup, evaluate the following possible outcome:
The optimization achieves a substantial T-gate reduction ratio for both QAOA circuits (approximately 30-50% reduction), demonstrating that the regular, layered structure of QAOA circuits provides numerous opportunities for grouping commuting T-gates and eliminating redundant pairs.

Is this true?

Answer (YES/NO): NO